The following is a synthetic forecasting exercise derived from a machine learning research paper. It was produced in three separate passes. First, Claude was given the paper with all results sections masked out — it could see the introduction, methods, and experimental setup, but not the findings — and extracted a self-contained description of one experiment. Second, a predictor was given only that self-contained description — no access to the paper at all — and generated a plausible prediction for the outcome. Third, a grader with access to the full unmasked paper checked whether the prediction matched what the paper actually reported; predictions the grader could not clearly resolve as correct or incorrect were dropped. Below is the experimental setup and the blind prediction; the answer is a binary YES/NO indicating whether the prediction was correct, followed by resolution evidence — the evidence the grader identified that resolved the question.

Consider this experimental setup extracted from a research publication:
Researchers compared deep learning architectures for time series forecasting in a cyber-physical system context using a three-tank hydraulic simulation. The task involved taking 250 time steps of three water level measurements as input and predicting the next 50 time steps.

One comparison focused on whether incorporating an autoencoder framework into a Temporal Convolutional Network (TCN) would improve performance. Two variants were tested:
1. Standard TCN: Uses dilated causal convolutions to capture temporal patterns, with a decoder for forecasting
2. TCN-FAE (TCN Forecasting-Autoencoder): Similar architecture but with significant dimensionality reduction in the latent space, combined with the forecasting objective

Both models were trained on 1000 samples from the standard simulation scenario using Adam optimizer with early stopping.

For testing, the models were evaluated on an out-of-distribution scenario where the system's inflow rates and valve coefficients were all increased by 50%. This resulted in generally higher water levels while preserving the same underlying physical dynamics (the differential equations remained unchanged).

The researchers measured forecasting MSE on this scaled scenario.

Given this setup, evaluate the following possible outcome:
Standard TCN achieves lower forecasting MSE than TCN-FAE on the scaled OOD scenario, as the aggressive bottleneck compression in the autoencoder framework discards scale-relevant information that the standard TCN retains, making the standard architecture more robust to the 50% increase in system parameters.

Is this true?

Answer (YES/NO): NO